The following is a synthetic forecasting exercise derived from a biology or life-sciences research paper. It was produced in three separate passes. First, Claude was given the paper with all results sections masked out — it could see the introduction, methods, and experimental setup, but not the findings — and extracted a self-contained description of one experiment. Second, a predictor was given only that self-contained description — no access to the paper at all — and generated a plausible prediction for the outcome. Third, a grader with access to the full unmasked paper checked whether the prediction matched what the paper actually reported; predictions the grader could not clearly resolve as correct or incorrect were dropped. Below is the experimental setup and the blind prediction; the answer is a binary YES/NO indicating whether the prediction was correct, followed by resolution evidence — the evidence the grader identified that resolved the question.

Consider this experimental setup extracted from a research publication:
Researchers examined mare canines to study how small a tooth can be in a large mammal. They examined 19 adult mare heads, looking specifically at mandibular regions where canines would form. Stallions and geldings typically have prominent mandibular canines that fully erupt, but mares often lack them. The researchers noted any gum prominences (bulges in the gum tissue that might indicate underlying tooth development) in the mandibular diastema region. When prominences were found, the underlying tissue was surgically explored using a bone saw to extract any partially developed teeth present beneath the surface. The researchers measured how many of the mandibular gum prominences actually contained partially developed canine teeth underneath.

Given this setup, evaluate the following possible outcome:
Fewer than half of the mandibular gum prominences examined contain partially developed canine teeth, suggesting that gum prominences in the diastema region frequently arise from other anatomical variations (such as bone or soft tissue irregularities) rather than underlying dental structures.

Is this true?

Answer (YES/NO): NO